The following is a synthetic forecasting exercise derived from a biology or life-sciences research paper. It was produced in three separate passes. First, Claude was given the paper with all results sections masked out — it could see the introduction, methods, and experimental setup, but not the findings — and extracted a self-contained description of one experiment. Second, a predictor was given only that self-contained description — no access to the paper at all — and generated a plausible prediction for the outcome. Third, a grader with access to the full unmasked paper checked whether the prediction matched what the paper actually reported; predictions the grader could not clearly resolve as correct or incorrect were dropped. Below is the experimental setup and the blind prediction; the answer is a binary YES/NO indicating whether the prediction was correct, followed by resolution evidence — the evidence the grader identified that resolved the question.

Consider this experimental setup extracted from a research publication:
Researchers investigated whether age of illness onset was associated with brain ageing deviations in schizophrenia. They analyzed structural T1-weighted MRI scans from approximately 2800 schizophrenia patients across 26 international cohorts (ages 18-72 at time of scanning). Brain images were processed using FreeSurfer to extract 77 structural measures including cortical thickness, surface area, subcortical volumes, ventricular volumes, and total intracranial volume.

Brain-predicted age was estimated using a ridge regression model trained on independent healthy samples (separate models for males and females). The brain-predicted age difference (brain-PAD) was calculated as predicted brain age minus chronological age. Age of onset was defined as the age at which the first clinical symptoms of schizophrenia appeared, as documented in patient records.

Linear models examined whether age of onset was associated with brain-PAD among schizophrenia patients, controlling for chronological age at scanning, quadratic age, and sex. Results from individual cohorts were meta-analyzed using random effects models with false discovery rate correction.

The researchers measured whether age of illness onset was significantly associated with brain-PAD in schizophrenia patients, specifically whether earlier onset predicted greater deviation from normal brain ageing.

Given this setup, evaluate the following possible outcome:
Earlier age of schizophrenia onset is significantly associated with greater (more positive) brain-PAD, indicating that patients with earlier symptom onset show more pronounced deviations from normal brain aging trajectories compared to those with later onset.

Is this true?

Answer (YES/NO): NO